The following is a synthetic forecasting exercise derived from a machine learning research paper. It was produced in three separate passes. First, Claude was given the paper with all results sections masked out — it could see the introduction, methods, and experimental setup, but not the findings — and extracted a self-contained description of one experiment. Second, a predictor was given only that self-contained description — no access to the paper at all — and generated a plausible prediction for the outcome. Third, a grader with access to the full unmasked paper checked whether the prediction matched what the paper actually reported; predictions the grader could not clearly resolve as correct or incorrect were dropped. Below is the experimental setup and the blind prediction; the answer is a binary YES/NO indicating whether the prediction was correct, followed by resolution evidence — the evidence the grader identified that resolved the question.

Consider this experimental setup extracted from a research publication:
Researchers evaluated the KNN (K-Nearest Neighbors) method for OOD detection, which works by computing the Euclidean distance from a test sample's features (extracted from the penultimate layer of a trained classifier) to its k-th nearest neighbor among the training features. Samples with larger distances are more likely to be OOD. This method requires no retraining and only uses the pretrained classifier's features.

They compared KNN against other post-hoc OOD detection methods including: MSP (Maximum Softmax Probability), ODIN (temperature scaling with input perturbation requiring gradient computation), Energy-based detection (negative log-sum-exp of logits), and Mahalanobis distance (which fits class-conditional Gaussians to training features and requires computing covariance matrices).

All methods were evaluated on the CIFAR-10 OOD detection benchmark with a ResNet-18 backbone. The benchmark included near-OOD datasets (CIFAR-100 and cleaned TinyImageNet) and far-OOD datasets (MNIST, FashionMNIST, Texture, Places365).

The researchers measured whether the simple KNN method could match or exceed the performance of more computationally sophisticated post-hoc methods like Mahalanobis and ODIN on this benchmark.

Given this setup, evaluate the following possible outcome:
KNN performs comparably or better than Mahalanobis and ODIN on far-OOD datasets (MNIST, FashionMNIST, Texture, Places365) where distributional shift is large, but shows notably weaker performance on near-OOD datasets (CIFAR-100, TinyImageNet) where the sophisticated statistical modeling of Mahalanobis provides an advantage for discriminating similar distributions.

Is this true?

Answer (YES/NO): NO